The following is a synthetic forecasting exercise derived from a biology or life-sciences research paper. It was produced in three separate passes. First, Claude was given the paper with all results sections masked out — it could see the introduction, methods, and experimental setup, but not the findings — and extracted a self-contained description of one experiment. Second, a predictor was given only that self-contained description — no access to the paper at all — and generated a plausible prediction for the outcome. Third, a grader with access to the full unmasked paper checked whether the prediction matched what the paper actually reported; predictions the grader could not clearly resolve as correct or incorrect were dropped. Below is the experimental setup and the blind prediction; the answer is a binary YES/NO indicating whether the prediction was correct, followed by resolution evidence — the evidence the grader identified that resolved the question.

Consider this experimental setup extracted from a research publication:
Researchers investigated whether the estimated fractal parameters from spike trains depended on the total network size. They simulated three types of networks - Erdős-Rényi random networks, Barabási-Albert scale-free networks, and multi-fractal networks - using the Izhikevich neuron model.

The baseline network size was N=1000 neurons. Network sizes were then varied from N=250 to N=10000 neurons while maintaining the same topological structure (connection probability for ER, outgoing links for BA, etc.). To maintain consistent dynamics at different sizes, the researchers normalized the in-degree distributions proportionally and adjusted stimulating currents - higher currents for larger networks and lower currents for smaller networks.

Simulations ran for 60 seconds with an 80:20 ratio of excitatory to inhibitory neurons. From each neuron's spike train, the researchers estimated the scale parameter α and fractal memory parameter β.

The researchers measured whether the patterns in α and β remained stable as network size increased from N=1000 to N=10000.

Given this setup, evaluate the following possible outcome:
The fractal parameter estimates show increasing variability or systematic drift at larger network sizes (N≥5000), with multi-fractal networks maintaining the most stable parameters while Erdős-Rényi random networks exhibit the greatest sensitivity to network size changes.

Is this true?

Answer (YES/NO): NO